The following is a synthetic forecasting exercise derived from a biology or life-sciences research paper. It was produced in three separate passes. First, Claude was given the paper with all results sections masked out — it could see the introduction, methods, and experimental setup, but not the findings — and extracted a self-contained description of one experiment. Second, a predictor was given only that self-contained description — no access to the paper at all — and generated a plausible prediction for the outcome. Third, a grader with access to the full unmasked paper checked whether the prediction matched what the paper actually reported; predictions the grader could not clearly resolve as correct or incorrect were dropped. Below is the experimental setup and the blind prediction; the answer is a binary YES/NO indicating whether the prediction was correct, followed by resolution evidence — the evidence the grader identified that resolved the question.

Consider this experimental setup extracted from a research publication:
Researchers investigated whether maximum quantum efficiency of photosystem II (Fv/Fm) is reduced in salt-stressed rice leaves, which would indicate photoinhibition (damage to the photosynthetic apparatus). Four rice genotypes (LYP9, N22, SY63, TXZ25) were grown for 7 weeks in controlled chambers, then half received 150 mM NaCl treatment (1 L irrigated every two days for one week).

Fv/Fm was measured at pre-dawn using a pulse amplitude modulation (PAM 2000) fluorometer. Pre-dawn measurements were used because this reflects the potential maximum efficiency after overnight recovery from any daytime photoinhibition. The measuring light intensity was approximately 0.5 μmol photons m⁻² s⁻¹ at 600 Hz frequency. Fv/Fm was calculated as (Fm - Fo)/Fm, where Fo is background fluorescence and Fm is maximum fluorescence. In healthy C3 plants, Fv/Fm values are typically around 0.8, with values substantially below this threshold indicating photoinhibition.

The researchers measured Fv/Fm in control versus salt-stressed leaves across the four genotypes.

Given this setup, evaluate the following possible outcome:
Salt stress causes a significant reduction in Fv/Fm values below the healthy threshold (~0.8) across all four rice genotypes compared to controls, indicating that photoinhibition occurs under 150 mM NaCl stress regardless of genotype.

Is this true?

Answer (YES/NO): NO